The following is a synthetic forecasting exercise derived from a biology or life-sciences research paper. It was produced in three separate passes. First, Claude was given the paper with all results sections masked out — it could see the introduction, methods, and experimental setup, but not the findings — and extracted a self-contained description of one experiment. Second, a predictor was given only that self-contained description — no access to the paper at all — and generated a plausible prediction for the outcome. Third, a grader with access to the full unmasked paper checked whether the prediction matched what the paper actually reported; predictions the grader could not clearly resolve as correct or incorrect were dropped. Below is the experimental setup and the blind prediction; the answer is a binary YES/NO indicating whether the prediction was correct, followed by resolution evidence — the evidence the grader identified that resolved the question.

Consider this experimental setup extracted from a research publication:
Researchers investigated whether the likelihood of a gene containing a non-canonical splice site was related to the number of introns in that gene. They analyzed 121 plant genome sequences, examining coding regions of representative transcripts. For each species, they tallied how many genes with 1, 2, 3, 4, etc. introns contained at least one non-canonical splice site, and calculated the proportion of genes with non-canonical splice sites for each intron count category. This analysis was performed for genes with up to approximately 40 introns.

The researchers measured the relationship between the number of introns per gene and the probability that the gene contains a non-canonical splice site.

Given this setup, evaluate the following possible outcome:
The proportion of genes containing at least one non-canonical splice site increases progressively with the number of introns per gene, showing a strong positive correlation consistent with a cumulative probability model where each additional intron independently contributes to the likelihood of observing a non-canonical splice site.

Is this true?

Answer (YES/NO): YES